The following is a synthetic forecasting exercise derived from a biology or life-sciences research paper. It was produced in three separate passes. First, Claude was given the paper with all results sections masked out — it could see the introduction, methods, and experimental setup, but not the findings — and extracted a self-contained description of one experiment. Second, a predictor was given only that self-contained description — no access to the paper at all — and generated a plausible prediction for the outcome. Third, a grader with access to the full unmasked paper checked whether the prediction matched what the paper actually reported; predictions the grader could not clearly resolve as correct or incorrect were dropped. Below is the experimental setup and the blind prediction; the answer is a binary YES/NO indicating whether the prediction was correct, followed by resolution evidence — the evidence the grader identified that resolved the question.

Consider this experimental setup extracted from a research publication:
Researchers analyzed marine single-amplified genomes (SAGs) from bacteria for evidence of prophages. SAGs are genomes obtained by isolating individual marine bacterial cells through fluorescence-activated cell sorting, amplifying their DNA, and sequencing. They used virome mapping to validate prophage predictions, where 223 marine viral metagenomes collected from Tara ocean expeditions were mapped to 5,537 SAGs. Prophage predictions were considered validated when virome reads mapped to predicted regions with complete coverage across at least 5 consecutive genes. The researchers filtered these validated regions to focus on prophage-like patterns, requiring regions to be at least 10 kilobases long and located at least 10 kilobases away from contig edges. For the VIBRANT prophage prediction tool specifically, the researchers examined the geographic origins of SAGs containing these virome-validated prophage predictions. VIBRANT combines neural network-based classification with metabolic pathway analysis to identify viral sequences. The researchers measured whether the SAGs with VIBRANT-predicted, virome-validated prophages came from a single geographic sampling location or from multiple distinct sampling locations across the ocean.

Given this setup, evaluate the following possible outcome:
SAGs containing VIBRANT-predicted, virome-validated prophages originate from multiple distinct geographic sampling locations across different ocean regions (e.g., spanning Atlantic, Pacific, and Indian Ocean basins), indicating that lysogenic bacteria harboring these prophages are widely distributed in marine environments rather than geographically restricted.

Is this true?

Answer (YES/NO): NO